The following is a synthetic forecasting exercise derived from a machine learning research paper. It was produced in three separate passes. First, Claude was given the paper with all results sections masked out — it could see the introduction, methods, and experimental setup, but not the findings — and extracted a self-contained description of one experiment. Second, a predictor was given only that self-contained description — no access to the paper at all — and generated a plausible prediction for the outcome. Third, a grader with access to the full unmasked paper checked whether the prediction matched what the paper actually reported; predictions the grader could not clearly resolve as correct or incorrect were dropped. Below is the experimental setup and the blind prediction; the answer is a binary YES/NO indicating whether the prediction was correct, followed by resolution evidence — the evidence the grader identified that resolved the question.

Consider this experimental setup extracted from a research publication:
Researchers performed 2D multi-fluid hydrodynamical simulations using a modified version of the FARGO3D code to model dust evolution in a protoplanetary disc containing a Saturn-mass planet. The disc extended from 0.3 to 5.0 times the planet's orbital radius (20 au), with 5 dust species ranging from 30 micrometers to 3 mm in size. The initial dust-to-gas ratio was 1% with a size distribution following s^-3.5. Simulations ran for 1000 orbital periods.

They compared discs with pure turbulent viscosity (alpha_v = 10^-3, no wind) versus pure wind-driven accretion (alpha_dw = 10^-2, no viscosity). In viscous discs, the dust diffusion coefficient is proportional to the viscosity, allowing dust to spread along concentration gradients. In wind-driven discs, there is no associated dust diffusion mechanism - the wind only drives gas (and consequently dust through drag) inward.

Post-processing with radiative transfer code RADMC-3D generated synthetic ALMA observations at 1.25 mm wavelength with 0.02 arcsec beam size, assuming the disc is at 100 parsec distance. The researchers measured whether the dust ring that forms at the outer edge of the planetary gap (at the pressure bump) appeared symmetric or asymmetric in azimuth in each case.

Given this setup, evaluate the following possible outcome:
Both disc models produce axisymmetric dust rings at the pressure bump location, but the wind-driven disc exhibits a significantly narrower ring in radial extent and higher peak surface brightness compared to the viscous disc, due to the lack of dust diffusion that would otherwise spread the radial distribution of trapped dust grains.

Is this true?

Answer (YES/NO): NO